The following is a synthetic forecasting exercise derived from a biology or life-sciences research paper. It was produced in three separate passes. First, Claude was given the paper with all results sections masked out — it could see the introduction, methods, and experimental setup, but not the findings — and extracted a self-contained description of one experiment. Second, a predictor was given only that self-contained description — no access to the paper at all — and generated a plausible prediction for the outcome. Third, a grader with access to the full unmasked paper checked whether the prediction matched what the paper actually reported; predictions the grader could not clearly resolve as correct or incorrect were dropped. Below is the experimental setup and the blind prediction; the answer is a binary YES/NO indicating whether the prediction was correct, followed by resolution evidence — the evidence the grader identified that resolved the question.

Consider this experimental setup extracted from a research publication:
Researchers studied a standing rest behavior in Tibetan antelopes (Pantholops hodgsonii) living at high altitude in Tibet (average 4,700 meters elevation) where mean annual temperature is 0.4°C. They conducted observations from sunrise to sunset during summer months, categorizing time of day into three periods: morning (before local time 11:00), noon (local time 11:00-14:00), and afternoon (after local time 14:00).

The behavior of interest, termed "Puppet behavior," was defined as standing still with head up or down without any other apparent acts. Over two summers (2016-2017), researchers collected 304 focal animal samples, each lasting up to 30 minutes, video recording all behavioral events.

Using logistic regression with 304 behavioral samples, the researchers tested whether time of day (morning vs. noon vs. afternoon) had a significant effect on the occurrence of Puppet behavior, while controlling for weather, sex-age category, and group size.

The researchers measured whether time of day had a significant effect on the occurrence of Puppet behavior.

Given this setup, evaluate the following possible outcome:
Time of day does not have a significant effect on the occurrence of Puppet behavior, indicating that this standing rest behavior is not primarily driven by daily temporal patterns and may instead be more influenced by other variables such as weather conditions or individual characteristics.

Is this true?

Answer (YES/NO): NO